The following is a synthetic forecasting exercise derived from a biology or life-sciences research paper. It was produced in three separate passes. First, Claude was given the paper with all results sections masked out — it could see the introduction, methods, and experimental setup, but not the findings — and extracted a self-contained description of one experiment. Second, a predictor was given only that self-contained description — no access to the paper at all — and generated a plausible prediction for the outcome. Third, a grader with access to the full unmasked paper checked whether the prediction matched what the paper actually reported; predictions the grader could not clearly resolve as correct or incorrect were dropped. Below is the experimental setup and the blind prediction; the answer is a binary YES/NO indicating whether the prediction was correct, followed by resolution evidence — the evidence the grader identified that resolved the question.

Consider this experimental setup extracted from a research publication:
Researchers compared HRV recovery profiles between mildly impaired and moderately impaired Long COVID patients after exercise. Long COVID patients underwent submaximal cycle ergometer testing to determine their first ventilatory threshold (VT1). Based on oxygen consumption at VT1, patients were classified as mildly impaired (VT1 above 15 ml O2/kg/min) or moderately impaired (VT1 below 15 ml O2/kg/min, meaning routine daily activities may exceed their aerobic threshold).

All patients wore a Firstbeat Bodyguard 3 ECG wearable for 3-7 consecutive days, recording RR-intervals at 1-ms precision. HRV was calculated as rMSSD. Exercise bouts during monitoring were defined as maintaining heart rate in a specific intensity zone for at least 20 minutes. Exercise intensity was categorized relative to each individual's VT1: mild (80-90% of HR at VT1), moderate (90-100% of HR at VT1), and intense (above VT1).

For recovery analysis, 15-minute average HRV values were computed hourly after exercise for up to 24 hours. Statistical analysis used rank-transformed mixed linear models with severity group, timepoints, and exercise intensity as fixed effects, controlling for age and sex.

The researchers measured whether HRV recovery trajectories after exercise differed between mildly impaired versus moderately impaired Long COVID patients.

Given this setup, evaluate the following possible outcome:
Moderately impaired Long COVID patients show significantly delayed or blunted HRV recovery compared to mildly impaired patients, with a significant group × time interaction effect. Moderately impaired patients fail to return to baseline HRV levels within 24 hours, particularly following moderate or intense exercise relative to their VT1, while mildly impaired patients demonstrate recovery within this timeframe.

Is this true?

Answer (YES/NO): NO